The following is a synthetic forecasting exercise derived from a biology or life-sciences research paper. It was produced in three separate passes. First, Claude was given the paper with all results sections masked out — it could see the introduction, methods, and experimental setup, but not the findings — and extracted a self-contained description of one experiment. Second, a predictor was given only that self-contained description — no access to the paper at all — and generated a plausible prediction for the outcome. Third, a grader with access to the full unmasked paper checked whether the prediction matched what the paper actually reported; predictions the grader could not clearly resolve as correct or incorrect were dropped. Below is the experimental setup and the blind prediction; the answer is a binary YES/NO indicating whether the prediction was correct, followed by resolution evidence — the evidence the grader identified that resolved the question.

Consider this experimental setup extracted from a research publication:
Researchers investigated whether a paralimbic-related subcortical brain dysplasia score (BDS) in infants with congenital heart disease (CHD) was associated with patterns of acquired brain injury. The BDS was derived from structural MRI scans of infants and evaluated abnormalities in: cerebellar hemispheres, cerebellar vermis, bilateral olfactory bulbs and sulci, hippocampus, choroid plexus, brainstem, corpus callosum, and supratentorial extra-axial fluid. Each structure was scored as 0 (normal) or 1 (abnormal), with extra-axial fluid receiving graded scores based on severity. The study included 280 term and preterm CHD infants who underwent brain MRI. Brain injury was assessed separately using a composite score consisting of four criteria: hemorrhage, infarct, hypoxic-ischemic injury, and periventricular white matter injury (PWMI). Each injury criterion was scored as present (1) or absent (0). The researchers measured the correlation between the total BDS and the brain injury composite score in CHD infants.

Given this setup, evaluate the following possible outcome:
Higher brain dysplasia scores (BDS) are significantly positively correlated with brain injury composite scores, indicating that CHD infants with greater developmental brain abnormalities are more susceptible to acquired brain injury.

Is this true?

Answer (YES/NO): NO